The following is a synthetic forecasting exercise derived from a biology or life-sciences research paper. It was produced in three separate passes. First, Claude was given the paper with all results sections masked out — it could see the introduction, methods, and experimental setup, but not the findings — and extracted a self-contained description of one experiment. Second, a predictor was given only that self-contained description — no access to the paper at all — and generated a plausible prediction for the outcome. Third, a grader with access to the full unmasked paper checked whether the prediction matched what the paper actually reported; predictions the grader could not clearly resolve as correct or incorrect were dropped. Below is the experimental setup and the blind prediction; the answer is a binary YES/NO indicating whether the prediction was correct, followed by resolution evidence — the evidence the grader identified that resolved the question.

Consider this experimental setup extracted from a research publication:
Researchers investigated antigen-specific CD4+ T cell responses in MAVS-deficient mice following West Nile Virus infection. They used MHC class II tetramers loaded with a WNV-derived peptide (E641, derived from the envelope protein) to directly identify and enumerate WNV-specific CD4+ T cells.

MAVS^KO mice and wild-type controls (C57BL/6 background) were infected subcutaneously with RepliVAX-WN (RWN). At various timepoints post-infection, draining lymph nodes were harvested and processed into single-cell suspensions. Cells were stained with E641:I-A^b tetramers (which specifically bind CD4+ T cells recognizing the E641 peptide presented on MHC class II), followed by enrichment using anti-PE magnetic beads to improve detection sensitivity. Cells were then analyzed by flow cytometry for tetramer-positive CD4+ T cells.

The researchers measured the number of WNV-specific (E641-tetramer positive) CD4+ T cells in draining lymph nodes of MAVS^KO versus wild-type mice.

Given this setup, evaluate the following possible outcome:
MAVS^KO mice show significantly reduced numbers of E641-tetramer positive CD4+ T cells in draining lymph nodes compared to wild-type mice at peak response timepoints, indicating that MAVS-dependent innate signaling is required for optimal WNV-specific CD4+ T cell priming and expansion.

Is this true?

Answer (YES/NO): NO